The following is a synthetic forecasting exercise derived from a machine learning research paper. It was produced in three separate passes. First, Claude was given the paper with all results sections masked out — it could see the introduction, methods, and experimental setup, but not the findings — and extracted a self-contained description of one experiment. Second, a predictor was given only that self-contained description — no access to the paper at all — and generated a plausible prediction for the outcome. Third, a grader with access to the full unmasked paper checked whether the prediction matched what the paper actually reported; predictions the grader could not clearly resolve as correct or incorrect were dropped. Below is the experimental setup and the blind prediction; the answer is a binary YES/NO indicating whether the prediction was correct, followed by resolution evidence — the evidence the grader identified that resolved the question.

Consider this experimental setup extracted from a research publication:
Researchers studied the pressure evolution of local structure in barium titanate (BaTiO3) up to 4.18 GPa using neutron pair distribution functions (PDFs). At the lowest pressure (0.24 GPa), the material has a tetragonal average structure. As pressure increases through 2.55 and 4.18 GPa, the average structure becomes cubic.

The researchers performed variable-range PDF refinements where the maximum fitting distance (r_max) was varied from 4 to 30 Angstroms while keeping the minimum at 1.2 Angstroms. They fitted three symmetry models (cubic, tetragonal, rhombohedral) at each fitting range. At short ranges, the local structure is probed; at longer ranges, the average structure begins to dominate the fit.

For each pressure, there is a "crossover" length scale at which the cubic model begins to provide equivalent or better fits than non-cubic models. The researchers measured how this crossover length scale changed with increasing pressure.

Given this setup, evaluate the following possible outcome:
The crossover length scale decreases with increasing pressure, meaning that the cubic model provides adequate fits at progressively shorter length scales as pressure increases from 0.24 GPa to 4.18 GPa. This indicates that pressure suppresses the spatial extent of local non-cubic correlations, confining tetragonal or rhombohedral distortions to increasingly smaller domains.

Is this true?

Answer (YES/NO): YES